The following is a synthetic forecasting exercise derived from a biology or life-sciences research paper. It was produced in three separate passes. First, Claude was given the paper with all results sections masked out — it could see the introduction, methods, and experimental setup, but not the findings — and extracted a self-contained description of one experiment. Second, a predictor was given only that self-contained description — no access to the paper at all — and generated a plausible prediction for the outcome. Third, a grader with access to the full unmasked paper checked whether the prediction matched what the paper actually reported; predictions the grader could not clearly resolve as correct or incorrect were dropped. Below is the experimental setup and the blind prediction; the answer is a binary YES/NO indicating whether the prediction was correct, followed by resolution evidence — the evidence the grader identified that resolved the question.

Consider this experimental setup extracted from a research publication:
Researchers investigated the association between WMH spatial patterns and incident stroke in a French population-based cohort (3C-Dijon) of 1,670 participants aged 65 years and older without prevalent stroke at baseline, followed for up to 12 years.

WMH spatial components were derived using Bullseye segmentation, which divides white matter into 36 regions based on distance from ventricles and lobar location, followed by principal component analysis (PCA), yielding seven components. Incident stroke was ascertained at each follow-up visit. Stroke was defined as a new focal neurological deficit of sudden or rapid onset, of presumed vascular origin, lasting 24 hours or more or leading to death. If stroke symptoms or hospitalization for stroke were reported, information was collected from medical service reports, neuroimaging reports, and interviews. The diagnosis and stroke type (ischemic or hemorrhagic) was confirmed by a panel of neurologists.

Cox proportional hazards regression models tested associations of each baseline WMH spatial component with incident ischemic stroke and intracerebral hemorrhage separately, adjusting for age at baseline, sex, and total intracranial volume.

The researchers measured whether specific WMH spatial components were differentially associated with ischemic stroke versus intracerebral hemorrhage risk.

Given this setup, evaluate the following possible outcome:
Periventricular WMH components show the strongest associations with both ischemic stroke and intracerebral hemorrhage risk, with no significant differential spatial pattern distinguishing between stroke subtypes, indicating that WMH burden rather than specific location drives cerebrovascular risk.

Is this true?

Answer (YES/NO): NO